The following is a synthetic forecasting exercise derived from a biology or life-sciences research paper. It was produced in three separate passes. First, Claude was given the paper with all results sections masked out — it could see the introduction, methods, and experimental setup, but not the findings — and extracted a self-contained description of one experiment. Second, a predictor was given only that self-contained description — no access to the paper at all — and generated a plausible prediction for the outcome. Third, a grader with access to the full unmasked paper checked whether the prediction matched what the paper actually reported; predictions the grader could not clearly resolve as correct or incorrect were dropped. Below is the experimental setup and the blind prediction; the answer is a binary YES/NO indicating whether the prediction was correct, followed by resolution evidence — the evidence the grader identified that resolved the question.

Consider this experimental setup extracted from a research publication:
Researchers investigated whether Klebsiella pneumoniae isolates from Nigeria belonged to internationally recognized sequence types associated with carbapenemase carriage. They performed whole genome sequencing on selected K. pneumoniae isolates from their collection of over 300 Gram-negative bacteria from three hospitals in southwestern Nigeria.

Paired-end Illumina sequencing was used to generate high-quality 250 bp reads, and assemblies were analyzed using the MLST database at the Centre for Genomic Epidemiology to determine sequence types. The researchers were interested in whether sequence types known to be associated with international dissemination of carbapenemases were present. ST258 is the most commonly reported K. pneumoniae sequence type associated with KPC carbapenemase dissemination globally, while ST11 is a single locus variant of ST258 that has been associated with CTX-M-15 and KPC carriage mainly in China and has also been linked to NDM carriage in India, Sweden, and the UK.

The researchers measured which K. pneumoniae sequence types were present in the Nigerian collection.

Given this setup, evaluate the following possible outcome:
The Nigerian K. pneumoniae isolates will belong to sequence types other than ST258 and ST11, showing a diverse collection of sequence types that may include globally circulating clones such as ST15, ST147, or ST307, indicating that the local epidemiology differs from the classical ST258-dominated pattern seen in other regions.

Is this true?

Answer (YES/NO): NO